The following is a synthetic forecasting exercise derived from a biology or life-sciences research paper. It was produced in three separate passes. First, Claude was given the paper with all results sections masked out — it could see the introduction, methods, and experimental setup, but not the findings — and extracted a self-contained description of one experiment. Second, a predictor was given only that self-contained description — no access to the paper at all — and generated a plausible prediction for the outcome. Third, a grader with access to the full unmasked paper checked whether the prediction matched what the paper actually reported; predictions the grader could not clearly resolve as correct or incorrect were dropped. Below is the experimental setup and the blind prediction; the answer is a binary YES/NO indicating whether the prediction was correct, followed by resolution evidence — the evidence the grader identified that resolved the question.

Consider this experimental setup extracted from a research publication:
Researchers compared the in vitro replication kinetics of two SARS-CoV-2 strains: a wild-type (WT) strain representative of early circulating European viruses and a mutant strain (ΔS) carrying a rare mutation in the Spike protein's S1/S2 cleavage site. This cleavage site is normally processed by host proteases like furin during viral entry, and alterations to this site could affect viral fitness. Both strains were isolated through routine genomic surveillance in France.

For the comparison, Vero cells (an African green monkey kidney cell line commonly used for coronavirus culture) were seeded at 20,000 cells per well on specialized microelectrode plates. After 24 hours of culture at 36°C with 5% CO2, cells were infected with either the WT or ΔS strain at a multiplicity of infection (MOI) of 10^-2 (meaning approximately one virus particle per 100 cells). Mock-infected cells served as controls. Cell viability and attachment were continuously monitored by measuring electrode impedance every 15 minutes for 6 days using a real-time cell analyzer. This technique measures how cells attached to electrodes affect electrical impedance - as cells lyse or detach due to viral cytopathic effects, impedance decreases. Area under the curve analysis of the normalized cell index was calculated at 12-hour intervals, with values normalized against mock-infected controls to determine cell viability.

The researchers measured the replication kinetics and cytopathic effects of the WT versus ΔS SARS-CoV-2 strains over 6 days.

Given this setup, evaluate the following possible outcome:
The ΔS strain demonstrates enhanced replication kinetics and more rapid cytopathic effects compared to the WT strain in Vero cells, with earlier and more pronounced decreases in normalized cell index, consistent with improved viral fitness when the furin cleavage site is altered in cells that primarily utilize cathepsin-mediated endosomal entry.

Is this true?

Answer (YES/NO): NO